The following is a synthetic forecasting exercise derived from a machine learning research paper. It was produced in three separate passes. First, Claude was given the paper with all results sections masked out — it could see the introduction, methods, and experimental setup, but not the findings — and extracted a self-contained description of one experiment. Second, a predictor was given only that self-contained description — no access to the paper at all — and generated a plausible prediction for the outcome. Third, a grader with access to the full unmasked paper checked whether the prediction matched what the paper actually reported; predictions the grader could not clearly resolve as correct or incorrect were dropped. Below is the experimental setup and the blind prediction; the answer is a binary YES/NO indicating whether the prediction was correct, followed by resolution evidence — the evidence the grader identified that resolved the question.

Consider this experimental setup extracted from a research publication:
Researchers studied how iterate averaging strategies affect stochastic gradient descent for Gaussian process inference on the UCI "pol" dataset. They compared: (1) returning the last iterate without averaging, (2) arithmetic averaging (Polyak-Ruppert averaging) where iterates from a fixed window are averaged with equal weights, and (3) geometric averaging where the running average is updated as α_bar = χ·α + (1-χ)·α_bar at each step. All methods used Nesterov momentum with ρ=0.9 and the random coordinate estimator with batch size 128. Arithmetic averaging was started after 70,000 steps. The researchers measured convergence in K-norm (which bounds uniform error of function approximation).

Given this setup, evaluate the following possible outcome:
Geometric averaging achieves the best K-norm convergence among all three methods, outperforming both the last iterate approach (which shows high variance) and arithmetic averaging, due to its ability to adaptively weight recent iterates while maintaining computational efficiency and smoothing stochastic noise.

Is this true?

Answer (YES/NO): YES